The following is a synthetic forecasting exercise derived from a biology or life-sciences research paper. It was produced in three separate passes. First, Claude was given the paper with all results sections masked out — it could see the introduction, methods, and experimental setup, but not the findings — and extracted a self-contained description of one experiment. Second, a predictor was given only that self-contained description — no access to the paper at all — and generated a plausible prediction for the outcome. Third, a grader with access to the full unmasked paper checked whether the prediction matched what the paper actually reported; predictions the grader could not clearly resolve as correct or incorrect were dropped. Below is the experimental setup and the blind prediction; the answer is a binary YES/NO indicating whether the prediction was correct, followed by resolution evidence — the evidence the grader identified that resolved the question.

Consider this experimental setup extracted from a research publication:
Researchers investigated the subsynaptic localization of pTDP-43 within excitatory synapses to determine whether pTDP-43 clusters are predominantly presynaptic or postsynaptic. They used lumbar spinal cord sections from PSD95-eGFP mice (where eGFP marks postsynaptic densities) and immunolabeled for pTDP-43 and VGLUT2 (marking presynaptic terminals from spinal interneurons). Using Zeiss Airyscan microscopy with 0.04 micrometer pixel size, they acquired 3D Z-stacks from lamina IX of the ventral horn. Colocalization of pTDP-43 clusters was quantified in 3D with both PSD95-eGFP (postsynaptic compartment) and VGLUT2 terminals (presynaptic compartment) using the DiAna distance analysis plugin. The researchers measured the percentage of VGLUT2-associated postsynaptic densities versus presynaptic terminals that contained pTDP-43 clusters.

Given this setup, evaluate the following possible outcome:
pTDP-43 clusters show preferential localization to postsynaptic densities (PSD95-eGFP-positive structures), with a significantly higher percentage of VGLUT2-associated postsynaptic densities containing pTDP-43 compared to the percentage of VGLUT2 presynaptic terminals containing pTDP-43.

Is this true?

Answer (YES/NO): NO